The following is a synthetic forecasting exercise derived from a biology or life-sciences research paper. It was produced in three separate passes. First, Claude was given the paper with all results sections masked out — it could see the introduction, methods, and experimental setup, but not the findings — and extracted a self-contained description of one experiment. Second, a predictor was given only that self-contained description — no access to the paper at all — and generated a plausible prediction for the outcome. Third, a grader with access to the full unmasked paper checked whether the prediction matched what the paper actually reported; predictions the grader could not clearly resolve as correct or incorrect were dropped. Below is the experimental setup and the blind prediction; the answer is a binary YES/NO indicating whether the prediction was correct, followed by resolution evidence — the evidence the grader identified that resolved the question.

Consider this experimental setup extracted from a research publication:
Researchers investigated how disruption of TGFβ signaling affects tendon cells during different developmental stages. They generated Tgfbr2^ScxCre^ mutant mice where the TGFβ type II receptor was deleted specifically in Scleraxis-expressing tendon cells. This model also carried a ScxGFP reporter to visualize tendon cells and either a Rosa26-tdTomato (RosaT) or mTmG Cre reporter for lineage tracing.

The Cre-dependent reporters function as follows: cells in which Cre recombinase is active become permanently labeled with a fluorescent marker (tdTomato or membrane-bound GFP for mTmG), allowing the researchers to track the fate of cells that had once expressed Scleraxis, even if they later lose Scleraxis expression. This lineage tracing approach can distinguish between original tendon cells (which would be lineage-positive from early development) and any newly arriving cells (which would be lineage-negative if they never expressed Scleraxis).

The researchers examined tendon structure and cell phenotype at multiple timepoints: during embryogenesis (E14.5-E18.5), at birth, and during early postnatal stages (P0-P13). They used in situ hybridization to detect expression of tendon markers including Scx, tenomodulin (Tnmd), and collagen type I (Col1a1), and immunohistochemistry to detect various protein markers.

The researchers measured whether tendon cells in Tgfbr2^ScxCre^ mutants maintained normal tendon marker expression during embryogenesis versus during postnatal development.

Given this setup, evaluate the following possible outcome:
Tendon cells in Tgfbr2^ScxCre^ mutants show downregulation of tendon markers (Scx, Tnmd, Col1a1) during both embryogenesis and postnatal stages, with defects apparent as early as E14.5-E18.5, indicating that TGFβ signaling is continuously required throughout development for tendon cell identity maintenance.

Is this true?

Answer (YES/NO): NO